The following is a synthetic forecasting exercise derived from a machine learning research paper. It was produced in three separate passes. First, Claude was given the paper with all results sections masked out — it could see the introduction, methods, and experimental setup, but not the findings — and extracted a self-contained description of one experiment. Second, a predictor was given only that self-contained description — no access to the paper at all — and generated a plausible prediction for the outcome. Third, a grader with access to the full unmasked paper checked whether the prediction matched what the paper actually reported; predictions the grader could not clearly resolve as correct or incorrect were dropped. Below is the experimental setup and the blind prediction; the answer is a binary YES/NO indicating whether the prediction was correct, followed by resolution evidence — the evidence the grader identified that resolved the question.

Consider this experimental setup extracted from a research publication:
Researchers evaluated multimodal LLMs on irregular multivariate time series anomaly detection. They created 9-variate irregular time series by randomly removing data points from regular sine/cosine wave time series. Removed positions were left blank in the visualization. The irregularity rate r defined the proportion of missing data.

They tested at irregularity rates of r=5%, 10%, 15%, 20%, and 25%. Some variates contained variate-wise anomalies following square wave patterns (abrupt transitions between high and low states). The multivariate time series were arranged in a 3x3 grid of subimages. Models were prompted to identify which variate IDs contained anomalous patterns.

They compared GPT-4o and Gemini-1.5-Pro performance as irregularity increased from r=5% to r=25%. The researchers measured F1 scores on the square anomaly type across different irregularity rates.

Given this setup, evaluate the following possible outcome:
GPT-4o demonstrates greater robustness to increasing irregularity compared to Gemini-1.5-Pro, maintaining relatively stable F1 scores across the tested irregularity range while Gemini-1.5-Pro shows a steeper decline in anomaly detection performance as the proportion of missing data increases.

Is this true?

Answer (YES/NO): NO